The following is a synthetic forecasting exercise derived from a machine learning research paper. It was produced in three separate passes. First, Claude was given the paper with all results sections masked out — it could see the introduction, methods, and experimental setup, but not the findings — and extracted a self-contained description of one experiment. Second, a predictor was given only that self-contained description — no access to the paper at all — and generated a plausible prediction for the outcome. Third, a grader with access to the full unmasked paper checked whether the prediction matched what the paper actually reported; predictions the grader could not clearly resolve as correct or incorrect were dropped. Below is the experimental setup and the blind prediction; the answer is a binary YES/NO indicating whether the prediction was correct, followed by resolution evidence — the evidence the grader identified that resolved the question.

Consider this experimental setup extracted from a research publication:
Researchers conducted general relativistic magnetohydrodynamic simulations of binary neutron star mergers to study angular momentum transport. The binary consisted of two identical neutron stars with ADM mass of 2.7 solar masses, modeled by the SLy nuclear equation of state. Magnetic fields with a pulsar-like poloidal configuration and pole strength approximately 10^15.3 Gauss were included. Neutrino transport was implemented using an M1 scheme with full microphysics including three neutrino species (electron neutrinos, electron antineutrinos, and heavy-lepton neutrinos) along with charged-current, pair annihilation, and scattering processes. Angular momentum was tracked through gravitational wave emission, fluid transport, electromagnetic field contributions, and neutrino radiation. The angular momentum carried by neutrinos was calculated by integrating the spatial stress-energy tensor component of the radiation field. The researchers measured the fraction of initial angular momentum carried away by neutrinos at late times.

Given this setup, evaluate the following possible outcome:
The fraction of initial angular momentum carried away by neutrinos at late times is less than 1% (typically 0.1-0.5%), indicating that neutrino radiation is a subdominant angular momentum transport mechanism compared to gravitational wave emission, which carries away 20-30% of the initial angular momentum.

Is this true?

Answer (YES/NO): NO